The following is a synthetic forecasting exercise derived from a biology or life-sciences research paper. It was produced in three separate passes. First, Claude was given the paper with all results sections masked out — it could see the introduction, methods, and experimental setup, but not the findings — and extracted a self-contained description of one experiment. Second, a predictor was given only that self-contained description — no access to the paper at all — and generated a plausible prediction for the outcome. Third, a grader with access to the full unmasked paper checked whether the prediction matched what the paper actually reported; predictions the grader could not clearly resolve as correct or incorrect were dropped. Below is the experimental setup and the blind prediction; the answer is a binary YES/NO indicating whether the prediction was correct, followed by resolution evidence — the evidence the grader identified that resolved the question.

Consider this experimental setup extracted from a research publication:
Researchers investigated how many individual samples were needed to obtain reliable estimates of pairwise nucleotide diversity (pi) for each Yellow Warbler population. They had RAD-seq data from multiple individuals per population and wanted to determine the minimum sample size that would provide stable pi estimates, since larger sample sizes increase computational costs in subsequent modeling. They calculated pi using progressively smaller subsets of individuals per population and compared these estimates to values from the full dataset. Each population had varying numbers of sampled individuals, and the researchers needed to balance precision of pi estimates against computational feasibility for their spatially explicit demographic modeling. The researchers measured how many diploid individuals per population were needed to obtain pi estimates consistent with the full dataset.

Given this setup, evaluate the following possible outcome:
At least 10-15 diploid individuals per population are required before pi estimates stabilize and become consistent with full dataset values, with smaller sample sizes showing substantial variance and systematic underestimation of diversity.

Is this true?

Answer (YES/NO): NO